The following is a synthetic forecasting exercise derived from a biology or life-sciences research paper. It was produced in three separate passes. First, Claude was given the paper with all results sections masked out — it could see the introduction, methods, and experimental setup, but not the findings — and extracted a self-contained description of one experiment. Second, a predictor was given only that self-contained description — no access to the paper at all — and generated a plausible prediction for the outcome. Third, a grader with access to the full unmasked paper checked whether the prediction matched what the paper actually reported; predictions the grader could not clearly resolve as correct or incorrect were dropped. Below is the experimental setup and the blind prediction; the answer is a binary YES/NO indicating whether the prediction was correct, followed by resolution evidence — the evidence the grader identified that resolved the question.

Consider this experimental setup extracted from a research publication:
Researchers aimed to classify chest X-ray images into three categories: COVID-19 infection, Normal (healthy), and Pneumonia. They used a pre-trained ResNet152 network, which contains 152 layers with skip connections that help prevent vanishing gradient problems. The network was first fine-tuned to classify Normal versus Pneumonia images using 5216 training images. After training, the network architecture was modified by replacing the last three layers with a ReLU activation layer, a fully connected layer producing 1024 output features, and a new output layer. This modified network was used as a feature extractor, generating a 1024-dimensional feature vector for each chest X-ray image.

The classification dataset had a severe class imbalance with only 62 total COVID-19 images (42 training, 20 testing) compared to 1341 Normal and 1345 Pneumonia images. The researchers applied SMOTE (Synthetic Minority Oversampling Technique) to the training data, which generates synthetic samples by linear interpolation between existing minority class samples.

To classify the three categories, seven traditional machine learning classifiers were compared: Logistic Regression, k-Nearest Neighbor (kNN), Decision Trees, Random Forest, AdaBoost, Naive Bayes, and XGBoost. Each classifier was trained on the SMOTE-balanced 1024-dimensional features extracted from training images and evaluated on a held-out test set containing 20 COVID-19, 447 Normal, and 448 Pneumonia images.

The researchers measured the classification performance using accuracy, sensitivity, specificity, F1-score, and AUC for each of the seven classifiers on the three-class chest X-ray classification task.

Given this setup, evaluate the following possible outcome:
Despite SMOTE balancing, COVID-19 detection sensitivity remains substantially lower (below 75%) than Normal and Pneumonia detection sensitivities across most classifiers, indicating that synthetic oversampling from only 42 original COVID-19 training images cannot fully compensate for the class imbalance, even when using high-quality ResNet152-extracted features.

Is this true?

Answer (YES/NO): NO